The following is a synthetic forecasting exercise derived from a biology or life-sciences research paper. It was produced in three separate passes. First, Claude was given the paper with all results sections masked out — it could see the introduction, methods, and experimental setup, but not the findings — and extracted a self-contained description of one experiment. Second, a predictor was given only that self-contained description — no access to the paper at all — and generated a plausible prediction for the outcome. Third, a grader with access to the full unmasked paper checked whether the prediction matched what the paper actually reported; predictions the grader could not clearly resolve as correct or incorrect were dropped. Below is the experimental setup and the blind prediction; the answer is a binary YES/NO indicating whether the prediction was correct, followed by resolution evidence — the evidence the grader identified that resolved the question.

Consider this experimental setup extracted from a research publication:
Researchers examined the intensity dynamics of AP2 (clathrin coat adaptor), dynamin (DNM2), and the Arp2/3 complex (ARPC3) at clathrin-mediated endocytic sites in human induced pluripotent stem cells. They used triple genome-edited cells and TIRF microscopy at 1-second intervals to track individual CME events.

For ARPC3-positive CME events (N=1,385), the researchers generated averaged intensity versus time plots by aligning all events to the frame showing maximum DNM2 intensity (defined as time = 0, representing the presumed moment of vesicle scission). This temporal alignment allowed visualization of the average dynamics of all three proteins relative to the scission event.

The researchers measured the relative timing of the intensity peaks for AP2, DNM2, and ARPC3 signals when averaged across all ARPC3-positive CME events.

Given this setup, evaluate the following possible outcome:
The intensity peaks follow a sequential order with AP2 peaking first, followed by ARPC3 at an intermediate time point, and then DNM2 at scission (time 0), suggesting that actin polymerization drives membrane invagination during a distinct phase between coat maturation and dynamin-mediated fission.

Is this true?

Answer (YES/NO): NO